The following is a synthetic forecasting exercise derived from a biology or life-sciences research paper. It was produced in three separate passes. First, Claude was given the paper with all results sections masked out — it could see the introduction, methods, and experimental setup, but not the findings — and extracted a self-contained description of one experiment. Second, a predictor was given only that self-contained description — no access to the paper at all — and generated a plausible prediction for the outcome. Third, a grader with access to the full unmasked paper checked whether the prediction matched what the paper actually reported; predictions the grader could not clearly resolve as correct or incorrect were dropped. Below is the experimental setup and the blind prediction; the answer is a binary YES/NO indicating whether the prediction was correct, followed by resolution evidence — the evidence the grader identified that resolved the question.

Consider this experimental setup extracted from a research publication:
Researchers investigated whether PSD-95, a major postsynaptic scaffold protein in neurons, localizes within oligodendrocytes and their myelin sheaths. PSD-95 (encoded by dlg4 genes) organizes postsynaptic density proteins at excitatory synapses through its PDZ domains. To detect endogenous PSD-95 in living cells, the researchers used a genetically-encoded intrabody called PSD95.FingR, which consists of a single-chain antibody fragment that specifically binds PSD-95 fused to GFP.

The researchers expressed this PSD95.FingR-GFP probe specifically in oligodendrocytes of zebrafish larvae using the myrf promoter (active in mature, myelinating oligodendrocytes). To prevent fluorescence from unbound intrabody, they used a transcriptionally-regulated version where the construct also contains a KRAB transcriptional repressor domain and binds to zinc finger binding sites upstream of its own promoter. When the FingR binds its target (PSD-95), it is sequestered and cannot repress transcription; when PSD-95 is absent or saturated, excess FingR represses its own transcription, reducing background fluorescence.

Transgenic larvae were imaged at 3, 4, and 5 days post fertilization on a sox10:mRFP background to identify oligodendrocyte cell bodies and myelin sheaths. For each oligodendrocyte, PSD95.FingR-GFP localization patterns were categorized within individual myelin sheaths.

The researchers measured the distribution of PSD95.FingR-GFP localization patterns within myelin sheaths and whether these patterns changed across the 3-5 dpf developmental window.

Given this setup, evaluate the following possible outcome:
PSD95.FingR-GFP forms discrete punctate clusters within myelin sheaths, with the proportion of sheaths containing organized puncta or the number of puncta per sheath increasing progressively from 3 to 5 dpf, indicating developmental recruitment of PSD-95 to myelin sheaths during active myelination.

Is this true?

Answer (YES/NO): YES